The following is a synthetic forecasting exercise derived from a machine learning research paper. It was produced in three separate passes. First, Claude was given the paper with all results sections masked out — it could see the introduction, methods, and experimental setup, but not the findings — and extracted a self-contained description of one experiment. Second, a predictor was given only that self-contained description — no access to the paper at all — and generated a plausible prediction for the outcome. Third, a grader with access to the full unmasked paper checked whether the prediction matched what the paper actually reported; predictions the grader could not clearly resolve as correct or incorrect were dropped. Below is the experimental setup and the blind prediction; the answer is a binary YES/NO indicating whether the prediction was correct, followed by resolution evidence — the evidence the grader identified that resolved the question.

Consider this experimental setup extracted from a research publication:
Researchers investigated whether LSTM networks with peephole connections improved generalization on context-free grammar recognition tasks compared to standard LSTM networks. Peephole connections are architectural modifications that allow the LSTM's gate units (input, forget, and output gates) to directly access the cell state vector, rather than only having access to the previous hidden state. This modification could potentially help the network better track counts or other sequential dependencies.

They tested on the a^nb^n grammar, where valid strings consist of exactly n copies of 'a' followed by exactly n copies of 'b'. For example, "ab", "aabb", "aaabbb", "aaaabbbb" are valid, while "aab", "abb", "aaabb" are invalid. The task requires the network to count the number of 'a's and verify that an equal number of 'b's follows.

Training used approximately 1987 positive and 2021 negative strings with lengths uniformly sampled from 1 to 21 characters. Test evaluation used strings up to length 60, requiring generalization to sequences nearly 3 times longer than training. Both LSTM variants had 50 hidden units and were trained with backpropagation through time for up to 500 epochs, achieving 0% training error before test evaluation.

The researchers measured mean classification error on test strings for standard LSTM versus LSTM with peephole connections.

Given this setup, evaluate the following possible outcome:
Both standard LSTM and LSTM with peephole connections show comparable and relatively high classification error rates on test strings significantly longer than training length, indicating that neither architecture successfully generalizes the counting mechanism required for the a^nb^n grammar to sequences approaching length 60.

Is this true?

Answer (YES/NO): YES